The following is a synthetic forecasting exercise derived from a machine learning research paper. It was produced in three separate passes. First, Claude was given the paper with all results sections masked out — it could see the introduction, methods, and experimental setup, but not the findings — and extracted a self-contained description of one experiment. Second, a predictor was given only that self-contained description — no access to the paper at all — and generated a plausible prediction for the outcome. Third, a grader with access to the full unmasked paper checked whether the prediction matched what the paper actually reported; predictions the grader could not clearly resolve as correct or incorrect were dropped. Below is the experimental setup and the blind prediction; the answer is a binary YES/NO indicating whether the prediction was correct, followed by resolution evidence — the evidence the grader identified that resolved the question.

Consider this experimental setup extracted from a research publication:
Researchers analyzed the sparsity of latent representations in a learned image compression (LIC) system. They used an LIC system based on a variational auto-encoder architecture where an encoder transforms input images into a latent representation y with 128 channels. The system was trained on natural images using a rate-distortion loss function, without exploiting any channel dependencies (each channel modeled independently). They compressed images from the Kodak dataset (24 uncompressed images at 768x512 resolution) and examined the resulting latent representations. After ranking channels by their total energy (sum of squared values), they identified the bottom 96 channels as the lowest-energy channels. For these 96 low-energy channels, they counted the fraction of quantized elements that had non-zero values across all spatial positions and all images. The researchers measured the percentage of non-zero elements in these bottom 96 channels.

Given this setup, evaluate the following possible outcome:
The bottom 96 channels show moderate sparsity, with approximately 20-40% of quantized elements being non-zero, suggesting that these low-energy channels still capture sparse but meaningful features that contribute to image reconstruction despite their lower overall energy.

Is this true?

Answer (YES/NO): NO